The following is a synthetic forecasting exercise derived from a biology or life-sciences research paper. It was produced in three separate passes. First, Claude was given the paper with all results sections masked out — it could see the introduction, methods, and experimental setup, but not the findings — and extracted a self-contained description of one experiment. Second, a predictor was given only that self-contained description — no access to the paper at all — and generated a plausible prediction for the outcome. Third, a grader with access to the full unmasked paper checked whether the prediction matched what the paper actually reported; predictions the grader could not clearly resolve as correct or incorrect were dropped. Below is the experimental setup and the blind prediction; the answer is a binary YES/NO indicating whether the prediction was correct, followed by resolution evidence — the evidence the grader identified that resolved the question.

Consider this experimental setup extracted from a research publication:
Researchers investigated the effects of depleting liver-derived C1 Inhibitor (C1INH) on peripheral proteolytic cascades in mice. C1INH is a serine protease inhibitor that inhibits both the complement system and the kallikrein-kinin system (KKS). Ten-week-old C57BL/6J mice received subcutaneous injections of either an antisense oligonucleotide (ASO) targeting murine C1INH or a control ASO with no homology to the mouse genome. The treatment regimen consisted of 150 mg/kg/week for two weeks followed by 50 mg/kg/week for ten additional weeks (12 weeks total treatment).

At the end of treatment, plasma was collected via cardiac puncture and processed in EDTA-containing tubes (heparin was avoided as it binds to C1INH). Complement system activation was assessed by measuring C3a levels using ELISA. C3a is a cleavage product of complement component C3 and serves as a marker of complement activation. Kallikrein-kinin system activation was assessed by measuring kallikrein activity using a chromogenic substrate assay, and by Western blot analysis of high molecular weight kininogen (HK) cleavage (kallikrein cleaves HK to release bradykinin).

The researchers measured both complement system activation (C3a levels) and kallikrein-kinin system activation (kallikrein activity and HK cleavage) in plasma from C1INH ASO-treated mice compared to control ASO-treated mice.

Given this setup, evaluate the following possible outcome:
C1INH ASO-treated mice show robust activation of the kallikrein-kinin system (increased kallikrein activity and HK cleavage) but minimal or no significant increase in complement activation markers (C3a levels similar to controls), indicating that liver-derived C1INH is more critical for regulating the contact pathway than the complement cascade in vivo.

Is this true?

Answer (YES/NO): YES